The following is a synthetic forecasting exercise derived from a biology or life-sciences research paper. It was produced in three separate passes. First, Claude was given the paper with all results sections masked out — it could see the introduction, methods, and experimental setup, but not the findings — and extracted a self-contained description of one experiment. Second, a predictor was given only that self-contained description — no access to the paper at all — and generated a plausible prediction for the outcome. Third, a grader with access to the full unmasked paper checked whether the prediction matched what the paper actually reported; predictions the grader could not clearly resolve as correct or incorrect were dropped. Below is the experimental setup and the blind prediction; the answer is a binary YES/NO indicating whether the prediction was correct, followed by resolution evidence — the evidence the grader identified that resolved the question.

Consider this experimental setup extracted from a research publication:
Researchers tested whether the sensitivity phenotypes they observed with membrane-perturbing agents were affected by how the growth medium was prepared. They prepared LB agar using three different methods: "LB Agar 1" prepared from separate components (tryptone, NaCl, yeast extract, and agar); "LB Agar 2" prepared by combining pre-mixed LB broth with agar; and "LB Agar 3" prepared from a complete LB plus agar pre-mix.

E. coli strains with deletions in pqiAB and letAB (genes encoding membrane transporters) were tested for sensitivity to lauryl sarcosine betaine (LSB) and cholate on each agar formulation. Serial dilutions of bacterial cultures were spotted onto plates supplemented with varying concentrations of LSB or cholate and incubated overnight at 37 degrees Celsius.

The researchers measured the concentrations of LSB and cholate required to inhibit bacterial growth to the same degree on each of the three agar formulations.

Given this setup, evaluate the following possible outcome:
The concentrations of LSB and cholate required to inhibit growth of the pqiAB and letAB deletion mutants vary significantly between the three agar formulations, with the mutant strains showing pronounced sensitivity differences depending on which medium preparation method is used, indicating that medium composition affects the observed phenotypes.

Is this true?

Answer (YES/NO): YES